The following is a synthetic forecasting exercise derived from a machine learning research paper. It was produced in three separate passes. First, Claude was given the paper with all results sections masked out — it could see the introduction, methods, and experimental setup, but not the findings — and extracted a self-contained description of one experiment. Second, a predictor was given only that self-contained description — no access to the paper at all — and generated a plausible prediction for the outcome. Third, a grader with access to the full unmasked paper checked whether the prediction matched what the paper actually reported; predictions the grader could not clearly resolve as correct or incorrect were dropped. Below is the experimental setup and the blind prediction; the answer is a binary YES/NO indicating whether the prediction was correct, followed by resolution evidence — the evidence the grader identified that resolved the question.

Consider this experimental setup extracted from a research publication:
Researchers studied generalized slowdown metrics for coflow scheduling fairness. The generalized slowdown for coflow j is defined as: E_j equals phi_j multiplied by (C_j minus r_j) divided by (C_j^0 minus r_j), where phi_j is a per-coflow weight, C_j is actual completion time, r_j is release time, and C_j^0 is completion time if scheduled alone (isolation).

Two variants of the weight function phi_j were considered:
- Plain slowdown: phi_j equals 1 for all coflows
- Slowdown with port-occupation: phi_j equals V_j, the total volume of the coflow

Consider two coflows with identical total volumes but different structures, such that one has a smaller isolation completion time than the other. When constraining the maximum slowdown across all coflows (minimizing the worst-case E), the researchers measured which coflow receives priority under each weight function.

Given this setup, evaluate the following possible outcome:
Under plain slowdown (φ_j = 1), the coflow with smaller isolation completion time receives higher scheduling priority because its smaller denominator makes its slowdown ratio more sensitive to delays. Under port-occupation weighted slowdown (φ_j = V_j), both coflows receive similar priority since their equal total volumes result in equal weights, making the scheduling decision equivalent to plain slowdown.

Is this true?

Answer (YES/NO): NO